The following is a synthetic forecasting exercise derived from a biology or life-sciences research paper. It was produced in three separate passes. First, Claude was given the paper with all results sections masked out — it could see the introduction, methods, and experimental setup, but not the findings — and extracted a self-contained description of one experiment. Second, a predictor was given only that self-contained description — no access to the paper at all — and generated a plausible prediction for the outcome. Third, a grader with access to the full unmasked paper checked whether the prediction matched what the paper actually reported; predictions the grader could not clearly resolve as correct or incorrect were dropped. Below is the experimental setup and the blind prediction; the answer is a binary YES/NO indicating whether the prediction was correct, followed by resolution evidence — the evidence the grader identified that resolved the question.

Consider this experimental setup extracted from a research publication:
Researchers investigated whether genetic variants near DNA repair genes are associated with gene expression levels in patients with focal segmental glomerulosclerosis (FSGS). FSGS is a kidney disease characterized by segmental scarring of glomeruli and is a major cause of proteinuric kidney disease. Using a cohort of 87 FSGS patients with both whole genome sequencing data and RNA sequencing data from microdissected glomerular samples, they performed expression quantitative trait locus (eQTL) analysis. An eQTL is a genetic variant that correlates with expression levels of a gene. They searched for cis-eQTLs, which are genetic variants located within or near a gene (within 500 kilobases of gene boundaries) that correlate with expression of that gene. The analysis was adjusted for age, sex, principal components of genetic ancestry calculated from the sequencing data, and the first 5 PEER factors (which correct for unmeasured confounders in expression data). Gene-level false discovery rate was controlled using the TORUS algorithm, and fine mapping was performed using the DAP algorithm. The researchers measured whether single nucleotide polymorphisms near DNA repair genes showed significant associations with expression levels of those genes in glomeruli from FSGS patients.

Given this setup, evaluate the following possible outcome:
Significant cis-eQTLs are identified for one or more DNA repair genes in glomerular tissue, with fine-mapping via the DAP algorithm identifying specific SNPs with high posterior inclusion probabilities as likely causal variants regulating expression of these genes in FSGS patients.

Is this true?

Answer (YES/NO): YES